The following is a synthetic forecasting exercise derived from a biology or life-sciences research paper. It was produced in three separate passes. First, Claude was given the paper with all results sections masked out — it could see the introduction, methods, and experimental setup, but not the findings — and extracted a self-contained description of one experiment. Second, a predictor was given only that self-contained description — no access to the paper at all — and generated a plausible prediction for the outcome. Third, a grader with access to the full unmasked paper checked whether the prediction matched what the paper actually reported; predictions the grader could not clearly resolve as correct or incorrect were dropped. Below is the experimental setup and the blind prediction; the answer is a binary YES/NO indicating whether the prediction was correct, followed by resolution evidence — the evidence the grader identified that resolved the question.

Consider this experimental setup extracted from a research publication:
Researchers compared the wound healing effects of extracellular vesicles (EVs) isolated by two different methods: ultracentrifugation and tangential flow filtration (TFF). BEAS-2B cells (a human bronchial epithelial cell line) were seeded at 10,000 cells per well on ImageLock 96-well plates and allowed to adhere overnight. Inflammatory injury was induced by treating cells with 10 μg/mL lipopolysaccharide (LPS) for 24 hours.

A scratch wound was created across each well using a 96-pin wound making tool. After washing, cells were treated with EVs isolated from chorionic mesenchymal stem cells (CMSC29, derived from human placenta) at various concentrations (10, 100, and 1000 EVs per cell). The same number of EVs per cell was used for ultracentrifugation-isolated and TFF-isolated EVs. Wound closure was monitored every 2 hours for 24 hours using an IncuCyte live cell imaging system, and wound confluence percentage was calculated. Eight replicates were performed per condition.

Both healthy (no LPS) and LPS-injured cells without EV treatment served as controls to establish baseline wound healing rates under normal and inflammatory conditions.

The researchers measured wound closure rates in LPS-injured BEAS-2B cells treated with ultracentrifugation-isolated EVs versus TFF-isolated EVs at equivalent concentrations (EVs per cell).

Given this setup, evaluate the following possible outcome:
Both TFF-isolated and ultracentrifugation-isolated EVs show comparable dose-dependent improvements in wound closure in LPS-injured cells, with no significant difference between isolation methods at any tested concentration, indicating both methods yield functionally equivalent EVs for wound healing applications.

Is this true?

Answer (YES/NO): NO